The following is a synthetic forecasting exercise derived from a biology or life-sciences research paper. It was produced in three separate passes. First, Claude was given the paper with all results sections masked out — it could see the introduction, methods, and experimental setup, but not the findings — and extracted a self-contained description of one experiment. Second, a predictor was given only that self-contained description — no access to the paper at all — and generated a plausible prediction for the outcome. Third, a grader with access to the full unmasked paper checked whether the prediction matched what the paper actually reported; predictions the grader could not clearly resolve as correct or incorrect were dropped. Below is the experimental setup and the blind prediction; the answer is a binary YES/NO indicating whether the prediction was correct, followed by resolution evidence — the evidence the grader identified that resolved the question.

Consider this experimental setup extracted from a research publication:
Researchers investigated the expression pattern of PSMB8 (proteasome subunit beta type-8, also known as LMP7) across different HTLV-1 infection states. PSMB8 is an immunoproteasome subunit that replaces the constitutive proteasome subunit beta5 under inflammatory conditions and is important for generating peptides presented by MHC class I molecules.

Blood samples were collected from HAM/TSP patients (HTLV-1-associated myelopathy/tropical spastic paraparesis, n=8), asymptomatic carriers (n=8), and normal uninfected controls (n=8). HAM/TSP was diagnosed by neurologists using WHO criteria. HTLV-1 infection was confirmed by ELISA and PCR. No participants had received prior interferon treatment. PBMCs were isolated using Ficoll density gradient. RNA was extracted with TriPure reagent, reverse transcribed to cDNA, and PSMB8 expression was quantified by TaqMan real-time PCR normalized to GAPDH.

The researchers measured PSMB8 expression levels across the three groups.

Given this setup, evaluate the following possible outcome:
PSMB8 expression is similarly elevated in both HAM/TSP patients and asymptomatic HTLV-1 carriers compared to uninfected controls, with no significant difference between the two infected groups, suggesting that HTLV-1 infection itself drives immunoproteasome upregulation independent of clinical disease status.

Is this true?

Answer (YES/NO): NO